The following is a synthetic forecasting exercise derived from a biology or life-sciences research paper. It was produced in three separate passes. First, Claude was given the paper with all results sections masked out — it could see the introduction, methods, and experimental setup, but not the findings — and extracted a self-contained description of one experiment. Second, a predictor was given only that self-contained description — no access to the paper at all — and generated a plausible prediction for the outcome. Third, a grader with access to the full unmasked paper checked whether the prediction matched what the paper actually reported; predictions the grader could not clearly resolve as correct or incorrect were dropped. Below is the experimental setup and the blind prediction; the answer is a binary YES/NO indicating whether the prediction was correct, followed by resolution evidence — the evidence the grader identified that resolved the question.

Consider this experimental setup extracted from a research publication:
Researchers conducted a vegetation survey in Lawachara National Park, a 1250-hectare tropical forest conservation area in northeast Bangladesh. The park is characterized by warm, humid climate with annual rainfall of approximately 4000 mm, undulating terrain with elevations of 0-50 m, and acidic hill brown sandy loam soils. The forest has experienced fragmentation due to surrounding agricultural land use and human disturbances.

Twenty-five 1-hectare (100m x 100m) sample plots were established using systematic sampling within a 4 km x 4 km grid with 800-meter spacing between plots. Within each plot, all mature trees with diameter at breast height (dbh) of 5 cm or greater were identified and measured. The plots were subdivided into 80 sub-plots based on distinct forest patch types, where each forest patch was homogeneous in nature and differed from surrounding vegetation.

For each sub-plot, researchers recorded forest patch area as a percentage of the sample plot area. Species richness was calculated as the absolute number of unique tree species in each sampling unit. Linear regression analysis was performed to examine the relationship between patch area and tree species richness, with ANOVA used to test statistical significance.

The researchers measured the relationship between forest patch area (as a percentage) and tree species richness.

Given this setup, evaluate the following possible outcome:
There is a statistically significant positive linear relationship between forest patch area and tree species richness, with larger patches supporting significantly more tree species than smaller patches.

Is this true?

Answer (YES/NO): YES